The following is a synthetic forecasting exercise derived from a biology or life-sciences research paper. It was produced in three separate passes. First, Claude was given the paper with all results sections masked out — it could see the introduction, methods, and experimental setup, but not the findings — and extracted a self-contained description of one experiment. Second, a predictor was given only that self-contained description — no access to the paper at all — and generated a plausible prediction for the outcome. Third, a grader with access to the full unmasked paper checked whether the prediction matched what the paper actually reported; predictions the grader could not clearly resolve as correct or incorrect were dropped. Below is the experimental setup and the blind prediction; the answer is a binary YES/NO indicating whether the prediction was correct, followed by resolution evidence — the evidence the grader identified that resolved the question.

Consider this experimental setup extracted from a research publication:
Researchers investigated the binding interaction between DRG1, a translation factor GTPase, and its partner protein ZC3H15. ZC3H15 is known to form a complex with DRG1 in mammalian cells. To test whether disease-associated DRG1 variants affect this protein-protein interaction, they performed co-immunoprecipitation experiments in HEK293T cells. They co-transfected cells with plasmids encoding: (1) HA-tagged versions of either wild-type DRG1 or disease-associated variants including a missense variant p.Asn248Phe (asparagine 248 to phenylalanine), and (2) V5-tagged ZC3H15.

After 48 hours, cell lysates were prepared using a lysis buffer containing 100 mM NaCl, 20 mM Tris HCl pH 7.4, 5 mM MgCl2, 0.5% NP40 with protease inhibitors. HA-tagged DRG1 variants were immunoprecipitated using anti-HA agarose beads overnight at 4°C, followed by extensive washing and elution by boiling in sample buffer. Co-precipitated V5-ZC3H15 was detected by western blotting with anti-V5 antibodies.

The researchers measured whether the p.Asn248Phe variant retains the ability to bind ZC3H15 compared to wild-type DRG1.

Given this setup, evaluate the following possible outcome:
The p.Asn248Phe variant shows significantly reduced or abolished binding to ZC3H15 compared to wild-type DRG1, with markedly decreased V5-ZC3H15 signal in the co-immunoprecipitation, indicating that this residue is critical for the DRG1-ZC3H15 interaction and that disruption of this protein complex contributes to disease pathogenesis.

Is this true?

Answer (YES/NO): YES